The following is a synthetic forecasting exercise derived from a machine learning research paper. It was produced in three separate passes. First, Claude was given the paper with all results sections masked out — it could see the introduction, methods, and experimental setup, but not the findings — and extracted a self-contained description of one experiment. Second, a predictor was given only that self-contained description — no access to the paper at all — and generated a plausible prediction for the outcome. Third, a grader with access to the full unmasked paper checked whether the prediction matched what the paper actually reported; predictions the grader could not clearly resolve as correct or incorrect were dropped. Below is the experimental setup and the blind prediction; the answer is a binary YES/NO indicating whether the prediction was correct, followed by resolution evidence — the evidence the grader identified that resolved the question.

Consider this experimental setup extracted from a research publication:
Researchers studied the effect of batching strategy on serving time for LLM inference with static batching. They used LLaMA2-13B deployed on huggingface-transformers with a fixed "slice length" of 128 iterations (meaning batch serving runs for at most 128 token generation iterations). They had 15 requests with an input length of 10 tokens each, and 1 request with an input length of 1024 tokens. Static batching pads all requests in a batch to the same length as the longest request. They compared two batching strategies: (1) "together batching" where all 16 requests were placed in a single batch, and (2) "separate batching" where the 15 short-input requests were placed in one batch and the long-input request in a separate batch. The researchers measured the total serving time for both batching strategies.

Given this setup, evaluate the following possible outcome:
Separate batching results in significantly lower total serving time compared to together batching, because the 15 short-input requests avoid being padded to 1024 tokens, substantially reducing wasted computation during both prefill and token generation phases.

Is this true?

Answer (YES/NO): YES